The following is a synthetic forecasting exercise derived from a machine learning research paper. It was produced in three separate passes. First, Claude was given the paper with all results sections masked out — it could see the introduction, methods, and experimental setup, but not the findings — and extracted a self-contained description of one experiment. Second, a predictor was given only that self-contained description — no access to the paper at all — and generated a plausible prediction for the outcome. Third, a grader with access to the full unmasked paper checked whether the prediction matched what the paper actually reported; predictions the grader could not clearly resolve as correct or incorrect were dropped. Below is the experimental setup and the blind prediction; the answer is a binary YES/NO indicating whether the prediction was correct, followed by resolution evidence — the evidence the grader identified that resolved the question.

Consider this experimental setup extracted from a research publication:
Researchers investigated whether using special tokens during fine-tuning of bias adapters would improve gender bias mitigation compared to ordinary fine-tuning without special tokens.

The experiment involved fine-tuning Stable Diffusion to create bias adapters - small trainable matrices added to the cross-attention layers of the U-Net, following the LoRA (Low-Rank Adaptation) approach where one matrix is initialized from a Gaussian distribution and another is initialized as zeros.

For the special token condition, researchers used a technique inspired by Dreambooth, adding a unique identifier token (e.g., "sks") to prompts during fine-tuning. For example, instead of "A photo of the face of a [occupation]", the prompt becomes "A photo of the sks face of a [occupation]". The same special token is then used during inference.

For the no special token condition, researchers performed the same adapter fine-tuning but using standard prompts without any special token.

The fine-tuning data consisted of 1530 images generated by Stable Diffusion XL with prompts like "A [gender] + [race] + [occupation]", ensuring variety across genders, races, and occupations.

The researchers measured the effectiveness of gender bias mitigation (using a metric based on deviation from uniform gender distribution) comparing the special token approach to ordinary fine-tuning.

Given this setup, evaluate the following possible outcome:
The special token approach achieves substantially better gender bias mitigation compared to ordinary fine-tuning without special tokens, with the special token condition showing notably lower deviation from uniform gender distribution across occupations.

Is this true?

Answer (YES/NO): YES